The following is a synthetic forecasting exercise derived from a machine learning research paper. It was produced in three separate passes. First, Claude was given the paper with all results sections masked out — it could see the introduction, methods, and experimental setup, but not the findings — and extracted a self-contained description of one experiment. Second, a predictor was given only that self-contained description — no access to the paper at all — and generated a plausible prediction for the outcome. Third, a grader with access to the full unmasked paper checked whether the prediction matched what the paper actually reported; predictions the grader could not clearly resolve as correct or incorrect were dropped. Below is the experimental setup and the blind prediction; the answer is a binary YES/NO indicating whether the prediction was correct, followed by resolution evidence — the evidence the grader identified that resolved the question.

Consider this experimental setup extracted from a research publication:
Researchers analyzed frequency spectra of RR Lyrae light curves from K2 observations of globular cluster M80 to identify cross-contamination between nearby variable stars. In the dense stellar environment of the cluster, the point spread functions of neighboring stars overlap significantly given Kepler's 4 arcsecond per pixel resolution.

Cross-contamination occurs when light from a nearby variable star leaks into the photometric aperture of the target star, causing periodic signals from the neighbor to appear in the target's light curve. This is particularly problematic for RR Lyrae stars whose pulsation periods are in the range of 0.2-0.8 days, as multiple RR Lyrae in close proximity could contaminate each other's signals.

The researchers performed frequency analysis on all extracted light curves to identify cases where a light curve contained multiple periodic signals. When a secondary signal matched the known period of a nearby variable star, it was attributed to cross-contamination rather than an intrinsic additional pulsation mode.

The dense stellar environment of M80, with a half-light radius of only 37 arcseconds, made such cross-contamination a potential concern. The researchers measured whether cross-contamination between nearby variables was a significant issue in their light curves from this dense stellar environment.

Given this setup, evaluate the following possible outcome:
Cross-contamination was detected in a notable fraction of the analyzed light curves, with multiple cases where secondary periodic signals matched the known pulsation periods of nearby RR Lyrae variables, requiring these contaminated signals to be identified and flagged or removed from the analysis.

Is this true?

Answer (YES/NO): YES